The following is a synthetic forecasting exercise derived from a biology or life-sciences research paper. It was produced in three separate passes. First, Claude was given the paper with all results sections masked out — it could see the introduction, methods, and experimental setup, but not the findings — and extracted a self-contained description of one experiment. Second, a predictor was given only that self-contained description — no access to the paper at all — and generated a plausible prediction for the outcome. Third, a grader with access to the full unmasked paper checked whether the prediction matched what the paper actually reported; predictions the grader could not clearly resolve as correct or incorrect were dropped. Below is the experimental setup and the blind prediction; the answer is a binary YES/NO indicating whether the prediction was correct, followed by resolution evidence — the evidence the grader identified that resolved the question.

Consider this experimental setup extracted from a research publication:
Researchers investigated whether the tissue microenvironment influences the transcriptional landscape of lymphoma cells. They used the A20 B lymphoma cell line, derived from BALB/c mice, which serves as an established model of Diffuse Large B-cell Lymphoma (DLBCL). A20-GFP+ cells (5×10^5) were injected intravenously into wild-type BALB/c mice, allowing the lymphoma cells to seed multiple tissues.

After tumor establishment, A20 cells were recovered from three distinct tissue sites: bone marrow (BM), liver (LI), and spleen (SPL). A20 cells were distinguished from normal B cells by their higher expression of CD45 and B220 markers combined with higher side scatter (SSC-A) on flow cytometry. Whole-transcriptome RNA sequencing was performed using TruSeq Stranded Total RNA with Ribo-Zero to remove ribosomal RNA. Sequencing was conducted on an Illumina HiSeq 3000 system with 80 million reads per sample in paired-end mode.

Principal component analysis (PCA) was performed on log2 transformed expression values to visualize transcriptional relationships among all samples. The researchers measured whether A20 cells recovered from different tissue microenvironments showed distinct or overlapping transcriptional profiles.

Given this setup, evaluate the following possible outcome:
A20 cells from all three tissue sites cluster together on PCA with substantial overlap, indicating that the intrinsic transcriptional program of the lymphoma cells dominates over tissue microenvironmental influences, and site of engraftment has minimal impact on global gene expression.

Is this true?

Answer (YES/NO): NO